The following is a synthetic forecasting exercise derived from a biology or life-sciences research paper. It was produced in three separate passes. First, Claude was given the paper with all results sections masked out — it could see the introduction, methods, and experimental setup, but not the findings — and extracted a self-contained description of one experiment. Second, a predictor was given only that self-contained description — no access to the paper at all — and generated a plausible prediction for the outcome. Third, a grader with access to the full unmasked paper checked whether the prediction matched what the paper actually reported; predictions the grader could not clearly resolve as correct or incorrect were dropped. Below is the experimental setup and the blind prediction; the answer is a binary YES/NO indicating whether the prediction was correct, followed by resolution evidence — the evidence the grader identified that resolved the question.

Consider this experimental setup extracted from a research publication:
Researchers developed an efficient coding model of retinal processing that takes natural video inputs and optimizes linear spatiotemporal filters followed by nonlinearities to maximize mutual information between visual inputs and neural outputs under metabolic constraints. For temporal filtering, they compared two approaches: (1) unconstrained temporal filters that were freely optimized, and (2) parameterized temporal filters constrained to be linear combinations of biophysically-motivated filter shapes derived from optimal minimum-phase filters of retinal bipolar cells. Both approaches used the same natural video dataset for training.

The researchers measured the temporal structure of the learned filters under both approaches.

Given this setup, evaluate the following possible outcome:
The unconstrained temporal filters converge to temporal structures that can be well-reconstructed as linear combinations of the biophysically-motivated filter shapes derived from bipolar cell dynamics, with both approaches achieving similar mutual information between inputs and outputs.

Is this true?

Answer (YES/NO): NO